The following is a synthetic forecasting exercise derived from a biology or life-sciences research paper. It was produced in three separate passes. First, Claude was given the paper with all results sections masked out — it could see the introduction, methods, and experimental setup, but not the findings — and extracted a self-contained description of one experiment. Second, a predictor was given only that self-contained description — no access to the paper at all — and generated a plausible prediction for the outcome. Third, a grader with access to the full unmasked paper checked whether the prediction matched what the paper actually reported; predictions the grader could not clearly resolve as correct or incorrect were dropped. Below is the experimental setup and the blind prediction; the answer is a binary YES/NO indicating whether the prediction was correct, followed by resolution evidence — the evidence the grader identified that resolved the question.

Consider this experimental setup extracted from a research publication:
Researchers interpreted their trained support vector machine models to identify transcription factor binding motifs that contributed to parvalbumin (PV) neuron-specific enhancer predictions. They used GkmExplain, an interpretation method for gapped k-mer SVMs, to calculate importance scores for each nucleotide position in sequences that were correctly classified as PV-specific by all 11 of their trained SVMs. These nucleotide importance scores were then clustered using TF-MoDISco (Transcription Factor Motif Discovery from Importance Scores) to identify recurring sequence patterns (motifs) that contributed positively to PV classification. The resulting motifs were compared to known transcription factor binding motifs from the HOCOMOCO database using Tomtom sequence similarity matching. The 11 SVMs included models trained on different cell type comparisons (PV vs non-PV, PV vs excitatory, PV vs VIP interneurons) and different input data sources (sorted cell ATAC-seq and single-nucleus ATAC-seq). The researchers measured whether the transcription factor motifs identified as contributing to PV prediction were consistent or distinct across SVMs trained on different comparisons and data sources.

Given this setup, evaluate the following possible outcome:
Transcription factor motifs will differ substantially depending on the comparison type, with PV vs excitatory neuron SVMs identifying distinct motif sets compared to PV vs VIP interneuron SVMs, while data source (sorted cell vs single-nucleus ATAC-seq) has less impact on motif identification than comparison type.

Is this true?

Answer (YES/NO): NO